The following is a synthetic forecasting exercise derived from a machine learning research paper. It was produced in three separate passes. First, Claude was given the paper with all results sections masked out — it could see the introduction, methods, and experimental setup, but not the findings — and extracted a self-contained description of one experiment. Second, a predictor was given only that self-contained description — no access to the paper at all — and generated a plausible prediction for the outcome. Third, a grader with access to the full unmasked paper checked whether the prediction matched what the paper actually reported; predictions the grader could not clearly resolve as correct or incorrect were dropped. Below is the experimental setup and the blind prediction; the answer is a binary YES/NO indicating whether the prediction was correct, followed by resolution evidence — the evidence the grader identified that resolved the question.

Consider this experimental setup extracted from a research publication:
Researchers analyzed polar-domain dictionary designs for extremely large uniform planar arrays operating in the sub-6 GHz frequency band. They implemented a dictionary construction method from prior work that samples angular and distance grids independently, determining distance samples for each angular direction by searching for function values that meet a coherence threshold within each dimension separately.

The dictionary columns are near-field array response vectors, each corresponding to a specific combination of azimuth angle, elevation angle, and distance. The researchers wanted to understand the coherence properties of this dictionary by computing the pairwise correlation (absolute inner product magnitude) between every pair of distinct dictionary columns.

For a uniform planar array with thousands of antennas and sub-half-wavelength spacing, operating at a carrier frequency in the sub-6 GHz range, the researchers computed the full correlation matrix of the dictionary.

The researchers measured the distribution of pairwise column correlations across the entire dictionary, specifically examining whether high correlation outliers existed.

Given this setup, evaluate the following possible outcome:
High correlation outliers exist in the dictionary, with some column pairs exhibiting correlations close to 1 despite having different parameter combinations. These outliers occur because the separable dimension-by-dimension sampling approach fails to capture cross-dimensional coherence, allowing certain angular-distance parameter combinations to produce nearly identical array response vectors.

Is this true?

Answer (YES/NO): YES